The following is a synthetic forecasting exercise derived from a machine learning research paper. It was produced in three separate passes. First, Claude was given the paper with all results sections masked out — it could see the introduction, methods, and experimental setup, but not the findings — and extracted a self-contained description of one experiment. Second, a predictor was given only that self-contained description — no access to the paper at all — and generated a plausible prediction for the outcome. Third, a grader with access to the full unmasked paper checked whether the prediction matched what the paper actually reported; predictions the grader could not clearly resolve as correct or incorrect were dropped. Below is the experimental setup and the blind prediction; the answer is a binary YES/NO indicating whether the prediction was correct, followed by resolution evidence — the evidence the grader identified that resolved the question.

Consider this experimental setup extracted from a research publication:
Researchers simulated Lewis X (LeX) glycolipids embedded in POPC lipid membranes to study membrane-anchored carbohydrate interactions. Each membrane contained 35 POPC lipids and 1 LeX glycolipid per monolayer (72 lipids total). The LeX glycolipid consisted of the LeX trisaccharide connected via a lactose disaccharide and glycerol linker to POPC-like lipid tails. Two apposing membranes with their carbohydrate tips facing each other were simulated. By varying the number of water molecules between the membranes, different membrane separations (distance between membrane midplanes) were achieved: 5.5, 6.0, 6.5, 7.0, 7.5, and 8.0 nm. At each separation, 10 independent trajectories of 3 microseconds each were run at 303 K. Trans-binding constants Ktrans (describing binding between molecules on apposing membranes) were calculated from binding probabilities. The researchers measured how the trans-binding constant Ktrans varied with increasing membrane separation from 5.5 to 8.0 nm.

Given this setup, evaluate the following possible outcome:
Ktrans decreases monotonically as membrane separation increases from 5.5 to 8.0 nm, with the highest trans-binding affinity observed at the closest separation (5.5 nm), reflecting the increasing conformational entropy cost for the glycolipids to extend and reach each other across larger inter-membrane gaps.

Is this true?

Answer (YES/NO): YES